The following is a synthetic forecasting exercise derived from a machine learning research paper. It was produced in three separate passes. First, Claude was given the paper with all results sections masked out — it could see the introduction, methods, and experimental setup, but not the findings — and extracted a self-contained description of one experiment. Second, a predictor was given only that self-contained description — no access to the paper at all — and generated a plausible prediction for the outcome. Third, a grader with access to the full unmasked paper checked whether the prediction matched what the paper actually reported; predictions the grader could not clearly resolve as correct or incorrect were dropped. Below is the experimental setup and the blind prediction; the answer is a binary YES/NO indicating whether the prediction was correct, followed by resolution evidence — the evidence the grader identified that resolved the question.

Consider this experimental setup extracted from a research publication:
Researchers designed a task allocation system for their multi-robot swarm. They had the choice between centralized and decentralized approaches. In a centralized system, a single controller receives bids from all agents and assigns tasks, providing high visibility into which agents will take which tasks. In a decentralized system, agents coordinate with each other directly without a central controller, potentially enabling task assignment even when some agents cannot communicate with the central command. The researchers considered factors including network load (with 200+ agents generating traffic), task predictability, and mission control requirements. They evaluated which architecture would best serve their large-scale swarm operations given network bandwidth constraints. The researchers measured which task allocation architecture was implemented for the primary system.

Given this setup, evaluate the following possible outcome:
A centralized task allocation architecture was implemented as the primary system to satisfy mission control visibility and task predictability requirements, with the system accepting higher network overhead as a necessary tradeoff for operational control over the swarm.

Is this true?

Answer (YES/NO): NO